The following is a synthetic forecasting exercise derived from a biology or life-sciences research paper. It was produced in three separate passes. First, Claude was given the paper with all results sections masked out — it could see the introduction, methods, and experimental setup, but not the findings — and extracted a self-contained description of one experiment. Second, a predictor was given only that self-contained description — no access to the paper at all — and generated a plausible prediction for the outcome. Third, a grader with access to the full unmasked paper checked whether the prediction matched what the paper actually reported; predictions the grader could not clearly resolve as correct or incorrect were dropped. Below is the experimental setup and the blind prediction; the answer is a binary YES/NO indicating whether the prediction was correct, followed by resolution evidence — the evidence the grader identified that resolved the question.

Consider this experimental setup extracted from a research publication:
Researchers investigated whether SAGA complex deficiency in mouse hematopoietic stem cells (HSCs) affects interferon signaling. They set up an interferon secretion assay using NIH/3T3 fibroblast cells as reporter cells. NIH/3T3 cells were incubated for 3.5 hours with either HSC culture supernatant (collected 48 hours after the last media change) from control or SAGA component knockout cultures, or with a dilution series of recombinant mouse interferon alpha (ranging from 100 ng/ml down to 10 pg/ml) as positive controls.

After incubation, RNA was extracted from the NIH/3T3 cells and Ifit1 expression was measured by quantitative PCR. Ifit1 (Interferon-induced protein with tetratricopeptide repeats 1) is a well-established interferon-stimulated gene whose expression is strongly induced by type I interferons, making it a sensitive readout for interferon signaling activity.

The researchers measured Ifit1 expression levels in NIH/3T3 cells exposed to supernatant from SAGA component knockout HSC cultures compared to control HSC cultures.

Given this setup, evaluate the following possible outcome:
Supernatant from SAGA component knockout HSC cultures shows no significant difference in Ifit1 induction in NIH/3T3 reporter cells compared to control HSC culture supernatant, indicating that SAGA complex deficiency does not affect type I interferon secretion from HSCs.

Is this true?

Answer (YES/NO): NO